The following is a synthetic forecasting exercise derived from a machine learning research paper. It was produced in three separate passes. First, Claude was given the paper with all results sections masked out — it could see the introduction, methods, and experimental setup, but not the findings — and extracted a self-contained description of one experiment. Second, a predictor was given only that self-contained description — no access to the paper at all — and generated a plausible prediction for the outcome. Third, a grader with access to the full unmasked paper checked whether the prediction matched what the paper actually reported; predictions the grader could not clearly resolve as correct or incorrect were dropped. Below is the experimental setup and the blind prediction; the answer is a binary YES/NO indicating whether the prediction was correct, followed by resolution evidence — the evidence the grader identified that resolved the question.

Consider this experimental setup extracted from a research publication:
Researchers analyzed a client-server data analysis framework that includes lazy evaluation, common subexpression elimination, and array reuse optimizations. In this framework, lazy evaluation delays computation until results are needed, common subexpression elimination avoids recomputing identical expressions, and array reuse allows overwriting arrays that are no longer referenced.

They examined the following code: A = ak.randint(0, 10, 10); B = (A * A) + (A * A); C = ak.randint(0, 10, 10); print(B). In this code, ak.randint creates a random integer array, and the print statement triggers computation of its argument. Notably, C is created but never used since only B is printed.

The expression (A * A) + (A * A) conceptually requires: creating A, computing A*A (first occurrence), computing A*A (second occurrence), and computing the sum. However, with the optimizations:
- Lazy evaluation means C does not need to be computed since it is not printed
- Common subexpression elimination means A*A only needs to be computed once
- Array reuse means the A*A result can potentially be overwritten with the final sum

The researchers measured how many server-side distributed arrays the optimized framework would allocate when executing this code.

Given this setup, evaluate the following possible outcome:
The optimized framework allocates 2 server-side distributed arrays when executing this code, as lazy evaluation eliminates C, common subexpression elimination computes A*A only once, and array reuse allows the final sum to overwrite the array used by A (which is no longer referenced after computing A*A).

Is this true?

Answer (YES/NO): YES